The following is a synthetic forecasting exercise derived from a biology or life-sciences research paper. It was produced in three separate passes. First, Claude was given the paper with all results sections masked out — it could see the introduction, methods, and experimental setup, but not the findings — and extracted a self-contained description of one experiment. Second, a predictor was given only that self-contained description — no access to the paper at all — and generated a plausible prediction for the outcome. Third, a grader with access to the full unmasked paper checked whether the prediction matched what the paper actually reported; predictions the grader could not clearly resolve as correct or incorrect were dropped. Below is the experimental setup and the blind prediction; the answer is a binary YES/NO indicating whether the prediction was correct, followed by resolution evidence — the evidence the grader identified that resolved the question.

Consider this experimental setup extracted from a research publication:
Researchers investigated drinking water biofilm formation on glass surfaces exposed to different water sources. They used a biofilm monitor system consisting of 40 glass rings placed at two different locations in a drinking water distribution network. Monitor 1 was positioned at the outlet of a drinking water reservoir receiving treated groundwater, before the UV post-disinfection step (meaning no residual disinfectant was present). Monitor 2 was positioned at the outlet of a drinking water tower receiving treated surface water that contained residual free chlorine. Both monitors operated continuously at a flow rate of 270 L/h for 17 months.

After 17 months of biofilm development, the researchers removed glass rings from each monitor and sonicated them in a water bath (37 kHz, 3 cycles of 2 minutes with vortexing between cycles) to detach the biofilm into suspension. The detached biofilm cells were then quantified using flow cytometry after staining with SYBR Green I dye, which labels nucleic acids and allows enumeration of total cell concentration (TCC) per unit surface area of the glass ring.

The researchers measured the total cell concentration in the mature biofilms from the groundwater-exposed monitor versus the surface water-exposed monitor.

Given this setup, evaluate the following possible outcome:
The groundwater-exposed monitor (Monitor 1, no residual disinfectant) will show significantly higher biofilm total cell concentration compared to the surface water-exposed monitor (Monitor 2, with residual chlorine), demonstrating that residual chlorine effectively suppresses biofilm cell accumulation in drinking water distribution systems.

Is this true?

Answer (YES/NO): YES